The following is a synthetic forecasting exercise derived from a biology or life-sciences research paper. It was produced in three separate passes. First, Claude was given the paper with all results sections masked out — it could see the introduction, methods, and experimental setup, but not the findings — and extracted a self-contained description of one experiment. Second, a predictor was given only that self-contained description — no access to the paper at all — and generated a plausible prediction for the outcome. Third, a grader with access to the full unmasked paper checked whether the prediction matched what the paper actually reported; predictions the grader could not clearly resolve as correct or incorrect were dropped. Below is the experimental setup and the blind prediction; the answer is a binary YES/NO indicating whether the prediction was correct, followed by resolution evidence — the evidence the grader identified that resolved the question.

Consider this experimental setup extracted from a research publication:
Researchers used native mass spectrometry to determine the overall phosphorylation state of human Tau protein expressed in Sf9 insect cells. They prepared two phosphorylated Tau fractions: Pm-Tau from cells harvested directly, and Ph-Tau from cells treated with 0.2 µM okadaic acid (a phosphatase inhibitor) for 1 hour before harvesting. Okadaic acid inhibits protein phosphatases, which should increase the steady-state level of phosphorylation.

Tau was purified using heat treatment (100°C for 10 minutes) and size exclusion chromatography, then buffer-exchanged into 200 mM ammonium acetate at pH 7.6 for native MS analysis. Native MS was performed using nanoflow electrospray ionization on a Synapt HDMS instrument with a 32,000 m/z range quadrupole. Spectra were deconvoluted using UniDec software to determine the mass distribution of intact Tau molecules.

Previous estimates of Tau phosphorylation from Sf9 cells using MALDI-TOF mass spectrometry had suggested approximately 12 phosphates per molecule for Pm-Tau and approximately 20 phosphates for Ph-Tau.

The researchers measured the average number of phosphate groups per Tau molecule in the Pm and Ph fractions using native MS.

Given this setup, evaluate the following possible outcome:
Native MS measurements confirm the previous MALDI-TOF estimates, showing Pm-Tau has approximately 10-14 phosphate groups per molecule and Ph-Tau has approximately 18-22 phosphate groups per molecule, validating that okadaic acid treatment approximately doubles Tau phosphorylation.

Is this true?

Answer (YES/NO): NO